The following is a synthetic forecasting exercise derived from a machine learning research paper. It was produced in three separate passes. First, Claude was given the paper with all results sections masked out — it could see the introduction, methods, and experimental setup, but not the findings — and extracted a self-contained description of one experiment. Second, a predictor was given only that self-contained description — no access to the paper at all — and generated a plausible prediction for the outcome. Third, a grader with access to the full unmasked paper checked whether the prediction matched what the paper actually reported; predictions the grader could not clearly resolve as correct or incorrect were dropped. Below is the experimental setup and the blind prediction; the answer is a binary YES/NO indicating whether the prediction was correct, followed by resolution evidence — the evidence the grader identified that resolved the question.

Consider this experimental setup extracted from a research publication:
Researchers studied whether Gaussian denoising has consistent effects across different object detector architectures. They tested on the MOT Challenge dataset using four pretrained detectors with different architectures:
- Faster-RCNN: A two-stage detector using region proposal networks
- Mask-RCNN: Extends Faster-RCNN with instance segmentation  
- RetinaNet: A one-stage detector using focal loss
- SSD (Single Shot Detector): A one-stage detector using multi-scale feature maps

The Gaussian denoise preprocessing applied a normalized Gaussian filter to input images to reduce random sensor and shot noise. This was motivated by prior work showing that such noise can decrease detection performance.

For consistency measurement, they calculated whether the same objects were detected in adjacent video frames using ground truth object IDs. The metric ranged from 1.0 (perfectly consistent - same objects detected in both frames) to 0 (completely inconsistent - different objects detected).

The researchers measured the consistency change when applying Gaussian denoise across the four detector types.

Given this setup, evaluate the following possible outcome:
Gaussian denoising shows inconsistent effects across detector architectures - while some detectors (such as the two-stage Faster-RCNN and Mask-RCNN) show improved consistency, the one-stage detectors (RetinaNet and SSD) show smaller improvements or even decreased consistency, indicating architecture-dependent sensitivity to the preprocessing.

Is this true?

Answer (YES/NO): NO